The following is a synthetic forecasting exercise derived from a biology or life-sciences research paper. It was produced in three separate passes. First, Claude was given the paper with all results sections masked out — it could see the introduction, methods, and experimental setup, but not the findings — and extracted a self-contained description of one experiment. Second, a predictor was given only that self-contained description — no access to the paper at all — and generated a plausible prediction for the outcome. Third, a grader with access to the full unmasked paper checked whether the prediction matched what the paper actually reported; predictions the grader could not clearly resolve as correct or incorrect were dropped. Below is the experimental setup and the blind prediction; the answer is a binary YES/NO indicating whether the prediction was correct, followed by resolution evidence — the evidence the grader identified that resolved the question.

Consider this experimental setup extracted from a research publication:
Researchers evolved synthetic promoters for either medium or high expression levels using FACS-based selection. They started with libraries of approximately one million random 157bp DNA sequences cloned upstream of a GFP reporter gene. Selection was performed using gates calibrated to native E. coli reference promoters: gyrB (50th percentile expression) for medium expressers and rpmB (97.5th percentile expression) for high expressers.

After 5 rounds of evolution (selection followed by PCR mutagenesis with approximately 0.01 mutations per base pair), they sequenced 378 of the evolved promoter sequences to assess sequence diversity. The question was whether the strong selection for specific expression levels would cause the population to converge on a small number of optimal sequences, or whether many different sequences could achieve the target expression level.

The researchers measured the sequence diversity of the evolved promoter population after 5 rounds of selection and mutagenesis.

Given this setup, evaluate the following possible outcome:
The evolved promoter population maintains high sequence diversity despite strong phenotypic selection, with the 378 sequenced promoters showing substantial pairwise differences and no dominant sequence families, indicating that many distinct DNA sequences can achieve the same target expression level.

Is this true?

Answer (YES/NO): YES